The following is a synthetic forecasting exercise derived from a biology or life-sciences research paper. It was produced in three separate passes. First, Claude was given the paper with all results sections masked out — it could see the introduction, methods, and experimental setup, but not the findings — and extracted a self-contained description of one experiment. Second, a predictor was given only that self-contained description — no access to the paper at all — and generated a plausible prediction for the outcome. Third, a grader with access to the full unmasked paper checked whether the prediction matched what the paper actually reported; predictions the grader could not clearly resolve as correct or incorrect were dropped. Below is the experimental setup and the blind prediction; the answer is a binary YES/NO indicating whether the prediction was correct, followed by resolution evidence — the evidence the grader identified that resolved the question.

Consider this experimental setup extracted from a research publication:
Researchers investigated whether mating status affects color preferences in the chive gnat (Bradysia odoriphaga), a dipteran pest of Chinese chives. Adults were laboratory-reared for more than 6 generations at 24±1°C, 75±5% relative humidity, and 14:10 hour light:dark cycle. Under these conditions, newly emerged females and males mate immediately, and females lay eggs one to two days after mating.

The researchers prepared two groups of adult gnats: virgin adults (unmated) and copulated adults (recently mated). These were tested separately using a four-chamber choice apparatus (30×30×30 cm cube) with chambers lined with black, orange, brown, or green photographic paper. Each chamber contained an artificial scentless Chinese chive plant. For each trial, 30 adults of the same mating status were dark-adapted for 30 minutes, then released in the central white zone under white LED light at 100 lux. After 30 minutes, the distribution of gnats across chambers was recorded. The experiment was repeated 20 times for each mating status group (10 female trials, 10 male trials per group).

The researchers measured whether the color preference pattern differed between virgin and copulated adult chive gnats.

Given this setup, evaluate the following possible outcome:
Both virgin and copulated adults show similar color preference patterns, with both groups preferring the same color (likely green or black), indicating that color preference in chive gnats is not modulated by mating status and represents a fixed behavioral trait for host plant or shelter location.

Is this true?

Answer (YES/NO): YES